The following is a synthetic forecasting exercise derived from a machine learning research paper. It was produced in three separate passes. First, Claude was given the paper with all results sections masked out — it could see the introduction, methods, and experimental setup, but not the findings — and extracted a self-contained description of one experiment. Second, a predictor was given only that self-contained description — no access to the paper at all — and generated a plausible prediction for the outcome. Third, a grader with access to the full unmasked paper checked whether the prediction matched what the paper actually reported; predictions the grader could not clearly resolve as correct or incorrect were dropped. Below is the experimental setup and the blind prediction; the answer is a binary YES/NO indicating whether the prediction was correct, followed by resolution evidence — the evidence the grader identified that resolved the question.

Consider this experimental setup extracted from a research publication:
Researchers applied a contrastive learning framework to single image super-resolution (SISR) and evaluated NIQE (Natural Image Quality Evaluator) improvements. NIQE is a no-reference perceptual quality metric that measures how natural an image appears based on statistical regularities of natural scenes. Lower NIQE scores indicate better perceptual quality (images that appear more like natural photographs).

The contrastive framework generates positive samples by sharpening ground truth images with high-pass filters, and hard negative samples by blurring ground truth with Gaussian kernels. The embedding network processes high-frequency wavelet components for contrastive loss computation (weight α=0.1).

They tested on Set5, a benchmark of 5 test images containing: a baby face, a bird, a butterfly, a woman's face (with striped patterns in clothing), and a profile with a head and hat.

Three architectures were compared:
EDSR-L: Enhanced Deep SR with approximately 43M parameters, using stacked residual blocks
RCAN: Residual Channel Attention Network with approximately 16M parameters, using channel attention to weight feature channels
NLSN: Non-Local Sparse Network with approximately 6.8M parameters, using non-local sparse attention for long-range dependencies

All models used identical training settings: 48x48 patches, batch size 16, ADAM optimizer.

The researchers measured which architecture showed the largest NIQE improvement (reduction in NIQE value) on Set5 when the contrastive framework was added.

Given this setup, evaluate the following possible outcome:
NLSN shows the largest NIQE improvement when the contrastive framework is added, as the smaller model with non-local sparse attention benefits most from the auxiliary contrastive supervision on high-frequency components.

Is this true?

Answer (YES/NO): NO